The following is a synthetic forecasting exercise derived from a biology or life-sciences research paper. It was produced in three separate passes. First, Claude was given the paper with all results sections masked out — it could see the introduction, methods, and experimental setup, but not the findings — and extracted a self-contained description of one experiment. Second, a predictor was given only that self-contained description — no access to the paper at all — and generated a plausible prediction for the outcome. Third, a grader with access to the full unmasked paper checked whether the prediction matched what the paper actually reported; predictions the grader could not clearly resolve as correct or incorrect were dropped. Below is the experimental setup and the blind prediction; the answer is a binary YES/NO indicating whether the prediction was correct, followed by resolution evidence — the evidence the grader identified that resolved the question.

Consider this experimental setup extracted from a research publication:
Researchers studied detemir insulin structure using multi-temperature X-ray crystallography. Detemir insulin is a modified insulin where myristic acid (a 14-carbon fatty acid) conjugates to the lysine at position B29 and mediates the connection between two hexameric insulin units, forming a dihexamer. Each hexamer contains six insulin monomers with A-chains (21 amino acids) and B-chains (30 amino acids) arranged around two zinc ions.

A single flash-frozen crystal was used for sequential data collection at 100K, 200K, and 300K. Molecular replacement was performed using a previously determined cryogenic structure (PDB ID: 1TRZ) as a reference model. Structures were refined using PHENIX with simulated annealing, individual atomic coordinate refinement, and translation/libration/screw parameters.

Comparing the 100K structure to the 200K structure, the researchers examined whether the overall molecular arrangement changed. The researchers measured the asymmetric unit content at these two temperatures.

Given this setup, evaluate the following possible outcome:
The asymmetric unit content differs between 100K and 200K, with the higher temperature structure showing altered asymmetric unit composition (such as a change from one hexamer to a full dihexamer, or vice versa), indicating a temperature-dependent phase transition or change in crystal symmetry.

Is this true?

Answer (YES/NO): YES